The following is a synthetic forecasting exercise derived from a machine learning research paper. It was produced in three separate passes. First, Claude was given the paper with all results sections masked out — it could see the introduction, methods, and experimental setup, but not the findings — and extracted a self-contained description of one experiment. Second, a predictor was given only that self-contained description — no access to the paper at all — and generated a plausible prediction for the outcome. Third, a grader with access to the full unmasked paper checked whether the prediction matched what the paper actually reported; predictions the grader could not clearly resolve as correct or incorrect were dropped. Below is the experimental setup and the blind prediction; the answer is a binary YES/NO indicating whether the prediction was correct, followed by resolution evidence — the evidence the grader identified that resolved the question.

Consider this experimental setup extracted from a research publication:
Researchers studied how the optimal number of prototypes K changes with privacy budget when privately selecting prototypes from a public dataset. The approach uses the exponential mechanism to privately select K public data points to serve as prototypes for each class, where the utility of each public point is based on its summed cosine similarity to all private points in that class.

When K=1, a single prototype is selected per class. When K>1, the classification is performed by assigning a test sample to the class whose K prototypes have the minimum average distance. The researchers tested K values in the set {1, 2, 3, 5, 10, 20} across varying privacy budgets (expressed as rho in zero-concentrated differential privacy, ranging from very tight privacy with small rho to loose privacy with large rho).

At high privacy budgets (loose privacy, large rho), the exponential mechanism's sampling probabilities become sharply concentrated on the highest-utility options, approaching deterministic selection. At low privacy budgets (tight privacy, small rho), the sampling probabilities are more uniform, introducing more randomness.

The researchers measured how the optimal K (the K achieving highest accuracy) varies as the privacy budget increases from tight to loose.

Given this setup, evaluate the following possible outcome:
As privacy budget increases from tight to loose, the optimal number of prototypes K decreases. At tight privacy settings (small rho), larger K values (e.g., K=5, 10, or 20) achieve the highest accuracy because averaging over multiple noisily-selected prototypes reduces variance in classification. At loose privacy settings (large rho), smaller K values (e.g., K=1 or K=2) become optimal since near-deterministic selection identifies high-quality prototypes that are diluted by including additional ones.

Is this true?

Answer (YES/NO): NO